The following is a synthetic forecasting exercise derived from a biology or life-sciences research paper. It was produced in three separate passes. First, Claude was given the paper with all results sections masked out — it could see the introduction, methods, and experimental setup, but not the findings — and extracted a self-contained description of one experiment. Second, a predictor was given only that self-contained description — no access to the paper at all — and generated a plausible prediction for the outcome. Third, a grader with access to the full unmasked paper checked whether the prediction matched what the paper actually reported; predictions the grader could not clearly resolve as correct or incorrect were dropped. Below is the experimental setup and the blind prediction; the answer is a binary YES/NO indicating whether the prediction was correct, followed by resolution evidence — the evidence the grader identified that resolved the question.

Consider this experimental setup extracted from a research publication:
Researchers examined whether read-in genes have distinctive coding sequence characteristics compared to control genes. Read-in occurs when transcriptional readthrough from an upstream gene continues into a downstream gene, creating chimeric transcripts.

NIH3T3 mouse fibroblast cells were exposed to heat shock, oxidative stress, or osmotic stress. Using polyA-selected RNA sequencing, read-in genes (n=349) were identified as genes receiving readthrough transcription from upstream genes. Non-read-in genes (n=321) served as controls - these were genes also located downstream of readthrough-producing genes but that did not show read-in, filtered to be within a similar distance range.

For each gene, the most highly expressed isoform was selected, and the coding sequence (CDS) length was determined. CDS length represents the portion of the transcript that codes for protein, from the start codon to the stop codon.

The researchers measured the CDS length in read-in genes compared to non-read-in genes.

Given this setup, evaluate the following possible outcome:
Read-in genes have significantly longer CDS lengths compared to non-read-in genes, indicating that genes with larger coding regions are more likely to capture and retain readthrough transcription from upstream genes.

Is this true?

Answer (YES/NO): NO